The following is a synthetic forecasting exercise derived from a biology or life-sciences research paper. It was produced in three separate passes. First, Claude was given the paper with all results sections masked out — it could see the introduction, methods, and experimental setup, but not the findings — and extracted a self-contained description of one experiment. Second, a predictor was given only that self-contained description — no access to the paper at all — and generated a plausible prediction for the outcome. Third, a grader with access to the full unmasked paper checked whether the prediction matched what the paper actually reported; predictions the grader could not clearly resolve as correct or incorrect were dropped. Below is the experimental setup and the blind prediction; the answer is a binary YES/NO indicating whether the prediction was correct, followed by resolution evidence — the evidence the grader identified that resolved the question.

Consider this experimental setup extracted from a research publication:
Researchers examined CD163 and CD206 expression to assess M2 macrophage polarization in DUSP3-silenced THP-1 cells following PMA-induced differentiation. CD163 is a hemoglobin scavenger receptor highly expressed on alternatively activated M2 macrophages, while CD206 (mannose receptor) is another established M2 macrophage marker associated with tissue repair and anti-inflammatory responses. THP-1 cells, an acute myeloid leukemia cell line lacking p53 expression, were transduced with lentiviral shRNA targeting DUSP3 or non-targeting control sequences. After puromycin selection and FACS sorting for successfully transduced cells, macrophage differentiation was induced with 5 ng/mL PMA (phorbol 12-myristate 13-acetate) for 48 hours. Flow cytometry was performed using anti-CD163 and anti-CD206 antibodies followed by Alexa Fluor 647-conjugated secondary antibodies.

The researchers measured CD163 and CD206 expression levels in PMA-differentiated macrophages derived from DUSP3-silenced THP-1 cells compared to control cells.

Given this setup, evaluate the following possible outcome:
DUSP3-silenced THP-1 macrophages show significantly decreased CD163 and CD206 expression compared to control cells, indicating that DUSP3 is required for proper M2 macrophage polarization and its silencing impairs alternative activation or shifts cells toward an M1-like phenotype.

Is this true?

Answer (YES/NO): NO